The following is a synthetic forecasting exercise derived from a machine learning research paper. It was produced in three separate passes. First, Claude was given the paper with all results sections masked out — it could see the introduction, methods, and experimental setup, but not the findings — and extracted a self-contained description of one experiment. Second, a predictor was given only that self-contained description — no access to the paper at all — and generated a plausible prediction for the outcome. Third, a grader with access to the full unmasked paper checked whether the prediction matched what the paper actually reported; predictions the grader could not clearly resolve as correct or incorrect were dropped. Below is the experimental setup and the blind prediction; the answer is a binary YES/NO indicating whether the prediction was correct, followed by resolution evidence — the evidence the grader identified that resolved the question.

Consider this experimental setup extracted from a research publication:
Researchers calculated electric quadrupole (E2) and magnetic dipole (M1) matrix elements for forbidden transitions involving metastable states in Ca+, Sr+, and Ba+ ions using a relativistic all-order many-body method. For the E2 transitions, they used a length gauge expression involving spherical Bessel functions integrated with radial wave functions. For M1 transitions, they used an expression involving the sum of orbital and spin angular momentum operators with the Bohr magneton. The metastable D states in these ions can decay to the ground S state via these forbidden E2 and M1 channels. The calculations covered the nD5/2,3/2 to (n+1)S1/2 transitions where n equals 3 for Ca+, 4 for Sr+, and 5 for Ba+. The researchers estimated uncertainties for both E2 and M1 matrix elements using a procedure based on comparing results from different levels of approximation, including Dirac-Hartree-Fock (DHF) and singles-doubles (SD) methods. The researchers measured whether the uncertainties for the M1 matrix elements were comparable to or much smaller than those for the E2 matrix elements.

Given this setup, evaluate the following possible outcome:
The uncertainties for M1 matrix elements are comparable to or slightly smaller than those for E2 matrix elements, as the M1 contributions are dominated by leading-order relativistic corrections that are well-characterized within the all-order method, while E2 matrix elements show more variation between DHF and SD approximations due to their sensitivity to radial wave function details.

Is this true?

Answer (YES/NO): NO